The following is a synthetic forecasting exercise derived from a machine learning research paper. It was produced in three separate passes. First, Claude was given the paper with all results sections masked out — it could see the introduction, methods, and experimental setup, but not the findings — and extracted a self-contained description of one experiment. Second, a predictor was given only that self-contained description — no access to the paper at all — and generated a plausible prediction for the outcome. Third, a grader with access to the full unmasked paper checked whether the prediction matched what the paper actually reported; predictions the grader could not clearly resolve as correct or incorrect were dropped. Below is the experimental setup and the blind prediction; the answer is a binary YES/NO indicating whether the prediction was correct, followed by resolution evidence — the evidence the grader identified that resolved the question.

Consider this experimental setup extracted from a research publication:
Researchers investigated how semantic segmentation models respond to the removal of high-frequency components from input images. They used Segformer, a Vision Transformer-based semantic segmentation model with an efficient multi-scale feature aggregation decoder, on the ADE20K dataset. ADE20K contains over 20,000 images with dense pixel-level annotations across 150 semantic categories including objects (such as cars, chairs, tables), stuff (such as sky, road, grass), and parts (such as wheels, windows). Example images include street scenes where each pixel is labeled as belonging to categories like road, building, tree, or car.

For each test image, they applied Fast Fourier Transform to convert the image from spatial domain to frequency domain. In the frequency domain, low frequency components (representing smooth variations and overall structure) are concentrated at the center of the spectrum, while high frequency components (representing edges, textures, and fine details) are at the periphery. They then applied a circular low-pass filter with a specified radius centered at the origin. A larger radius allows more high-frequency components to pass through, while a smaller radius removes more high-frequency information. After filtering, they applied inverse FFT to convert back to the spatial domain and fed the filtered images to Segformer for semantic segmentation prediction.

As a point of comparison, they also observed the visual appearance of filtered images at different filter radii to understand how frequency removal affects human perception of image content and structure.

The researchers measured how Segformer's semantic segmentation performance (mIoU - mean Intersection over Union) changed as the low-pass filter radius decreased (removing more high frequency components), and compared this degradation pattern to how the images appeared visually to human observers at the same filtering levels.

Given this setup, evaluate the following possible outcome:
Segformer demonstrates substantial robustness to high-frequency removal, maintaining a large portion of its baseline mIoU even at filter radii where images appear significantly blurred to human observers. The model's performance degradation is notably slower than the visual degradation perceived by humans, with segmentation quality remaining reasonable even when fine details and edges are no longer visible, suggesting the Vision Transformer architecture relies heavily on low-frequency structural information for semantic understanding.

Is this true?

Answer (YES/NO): NO